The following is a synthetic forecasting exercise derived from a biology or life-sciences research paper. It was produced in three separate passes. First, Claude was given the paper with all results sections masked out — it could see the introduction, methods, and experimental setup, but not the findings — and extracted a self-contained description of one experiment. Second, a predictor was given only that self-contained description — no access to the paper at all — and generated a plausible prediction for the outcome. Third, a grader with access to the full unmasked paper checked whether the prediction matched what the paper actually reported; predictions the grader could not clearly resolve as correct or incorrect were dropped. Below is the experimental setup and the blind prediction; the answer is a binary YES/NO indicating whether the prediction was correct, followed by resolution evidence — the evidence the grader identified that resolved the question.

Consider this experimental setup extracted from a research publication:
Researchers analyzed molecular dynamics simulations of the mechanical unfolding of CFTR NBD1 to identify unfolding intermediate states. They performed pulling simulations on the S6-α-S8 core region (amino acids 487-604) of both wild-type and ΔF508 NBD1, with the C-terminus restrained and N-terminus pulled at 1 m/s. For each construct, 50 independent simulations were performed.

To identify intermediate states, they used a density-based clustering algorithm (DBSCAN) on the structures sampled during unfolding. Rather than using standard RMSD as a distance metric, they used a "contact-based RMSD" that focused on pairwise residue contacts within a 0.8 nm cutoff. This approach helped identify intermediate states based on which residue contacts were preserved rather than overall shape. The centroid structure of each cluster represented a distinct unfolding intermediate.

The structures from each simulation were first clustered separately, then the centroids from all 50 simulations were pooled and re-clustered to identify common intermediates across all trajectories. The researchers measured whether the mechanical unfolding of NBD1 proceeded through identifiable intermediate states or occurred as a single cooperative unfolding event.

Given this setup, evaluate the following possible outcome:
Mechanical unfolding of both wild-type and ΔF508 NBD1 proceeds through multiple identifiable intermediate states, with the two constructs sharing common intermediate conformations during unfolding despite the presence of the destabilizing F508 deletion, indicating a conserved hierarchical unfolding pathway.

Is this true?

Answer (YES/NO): NO